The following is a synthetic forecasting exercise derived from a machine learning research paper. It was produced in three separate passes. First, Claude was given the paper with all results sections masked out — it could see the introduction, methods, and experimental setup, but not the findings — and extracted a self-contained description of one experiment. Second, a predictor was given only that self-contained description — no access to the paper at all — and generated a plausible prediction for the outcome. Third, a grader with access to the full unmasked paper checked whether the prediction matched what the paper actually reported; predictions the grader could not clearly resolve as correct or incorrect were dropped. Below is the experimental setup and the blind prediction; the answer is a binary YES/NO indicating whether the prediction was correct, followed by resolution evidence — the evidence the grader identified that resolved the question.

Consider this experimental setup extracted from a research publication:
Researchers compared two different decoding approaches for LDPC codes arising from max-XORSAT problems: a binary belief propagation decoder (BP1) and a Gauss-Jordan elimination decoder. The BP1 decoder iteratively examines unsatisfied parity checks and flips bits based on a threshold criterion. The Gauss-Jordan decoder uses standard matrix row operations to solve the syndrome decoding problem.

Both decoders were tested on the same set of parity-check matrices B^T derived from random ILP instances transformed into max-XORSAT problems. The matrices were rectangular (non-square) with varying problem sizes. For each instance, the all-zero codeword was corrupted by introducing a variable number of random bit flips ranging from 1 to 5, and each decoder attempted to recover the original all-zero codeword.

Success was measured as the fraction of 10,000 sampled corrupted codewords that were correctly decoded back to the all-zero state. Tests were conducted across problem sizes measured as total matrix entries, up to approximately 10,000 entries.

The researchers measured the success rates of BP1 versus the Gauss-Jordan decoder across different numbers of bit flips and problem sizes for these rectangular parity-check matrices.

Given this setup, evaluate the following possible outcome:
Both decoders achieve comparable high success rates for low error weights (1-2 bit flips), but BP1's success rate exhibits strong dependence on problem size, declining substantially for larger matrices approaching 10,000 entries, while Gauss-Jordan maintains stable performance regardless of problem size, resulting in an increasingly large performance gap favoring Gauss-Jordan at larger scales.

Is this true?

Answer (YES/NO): NO